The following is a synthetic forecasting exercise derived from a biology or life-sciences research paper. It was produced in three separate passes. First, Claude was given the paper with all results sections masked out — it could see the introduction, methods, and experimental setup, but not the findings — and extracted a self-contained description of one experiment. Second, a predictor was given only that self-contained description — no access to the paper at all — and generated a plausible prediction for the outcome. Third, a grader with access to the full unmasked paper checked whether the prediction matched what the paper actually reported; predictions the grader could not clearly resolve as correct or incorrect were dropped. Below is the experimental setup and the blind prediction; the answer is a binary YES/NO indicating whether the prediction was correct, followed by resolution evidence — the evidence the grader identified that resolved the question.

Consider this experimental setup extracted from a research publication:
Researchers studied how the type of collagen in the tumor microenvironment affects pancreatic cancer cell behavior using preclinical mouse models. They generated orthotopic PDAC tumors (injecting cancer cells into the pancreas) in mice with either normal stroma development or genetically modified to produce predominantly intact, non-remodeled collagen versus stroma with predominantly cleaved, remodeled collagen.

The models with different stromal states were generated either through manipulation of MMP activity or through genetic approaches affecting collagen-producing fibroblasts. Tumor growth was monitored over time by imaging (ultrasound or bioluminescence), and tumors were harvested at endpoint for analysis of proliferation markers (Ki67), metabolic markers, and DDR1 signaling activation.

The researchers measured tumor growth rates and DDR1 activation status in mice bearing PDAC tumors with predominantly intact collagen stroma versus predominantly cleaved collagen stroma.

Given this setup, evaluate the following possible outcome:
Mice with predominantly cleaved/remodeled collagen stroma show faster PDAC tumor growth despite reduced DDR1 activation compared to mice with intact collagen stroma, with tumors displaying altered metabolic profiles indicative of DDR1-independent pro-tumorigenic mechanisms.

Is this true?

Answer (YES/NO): NO